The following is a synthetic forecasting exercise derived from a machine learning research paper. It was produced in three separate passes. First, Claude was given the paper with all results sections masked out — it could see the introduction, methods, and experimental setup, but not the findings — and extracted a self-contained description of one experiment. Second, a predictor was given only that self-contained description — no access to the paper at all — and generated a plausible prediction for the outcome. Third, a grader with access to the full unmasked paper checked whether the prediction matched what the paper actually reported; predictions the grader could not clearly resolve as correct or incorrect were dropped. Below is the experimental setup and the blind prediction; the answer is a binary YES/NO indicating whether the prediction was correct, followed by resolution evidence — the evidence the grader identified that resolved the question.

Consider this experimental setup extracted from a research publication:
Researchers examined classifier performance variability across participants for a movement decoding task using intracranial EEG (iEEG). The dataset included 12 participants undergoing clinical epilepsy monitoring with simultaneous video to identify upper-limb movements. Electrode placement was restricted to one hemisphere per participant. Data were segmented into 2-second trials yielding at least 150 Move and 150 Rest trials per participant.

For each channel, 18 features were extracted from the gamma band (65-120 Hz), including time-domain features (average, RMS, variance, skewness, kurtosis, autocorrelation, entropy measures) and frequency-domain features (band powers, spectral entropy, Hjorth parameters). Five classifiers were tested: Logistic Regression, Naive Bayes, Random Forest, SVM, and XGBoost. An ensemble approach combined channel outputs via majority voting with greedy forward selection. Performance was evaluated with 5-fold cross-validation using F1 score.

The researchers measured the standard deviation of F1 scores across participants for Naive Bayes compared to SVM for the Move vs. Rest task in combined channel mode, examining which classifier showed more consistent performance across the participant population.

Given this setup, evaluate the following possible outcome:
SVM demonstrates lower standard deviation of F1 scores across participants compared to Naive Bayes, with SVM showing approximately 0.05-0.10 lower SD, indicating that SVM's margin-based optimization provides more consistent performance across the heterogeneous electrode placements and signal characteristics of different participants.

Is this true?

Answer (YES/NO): YES